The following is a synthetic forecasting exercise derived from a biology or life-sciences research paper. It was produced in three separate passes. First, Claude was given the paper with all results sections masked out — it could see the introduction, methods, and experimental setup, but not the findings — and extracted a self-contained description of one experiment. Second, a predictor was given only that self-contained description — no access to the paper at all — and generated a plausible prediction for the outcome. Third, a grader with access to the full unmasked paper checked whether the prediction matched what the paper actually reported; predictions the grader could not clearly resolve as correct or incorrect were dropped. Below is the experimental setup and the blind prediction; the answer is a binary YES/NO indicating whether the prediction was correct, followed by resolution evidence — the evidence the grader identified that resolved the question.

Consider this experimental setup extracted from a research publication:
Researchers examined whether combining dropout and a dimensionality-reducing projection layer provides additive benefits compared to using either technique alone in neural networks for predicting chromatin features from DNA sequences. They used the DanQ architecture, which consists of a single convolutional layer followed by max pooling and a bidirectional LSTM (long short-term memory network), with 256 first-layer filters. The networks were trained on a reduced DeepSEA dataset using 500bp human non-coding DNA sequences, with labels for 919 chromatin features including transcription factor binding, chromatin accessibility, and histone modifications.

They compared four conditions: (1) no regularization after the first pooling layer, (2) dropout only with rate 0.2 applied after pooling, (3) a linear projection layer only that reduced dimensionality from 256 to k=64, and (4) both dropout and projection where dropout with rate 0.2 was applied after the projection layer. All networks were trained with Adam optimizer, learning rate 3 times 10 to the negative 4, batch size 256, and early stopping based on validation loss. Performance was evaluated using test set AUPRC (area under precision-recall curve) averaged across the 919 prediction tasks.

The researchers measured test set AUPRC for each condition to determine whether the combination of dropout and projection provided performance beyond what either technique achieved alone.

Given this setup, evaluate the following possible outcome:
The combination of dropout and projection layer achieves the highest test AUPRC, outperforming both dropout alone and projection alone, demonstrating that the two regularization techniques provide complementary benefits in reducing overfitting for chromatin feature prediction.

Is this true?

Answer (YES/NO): NO